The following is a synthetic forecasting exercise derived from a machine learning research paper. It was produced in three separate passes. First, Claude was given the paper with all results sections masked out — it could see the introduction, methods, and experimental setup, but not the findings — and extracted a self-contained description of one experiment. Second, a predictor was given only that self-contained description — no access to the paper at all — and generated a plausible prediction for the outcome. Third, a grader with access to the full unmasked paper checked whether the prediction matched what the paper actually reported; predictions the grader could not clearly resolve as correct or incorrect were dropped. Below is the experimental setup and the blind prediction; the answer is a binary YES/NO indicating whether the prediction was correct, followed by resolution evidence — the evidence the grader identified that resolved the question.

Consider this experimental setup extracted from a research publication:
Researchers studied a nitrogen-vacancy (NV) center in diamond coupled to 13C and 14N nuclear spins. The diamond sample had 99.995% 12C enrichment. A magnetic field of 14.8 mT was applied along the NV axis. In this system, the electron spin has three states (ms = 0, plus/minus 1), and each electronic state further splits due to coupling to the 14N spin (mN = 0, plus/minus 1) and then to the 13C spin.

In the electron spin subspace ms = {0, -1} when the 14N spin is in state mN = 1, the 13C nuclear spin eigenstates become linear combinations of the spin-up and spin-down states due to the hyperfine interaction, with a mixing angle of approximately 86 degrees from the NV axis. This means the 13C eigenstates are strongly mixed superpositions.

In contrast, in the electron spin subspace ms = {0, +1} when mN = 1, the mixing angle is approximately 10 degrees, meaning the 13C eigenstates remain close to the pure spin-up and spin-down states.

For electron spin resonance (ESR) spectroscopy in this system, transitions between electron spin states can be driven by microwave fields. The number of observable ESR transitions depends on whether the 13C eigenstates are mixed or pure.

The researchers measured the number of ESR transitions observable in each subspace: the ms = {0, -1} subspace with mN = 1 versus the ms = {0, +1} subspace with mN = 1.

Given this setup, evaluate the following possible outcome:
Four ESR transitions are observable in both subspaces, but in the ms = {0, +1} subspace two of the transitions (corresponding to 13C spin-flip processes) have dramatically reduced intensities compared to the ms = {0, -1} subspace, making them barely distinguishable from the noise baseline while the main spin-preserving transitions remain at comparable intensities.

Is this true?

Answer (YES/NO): NO